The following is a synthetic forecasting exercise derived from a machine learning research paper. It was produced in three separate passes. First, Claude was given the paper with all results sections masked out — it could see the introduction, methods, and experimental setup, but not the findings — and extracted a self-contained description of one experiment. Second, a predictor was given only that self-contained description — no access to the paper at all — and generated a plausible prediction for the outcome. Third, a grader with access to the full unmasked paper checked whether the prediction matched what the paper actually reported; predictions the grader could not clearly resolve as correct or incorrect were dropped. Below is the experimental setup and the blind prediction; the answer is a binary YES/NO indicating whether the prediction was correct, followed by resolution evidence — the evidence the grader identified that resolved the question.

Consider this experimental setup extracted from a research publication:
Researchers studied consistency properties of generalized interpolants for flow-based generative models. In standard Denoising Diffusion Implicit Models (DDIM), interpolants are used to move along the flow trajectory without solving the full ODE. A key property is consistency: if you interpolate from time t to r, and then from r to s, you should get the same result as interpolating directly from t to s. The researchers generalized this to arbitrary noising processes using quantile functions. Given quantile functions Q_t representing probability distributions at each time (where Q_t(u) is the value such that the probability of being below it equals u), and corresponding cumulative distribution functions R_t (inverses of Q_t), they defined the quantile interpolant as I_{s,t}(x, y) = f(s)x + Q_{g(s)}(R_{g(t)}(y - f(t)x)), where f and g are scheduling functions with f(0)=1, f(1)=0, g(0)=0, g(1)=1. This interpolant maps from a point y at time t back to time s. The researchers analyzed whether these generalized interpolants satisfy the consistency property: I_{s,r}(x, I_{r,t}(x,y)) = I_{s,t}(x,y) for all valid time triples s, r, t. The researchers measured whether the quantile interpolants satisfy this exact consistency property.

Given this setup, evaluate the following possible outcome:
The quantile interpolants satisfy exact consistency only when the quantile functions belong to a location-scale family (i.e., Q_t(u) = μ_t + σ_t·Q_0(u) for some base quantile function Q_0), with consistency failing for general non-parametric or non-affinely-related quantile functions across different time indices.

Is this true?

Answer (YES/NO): NO